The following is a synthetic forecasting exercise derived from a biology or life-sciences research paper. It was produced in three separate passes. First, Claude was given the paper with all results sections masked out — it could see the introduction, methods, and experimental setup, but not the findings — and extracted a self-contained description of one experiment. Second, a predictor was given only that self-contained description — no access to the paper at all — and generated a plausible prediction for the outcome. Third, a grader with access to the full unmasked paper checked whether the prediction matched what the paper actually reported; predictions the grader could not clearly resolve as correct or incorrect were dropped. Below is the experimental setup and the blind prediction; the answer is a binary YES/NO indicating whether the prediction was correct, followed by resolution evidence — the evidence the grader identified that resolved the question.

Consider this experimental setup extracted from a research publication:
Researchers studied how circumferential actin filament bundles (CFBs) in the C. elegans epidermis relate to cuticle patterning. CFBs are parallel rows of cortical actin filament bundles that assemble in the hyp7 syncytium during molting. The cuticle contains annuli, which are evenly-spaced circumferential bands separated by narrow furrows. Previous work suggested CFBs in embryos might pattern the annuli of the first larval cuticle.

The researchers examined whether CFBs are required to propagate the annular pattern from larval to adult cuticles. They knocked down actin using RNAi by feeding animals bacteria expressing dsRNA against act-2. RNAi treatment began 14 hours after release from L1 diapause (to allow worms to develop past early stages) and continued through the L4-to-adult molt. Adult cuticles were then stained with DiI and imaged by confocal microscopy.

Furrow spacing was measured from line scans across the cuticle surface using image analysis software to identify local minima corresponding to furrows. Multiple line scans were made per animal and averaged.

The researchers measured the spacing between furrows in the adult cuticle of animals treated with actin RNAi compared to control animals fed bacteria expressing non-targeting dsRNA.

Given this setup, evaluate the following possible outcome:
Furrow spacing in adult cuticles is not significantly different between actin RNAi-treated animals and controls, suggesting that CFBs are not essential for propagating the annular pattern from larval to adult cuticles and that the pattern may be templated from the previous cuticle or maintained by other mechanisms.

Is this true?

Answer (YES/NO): NO